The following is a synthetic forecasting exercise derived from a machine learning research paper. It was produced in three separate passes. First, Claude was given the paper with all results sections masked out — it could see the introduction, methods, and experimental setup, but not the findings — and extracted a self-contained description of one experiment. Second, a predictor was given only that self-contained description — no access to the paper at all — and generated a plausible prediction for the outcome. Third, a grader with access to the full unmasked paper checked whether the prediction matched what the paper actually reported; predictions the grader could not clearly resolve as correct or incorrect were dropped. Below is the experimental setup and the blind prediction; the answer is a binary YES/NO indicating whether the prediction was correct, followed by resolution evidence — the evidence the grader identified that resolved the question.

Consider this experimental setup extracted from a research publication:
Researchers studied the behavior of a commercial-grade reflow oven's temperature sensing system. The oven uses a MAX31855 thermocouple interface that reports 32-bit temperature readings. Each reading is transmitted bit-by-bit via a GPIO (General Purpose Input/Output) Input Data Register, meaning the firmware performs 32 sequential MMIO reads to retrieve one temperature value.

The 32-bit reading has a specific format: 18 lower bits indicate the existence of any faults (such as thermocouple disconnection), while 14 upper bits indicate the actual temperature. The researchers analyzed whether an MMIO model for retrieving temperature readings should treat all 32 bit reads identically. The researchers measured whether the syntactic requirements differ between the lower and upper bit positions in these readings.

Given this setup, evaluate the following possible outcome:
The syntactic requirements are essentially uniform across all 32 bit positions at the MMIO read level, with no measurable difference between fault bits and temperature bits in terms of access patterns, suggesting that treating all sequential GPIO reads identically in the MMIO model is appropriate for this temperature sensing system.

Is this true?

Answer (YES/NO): NO